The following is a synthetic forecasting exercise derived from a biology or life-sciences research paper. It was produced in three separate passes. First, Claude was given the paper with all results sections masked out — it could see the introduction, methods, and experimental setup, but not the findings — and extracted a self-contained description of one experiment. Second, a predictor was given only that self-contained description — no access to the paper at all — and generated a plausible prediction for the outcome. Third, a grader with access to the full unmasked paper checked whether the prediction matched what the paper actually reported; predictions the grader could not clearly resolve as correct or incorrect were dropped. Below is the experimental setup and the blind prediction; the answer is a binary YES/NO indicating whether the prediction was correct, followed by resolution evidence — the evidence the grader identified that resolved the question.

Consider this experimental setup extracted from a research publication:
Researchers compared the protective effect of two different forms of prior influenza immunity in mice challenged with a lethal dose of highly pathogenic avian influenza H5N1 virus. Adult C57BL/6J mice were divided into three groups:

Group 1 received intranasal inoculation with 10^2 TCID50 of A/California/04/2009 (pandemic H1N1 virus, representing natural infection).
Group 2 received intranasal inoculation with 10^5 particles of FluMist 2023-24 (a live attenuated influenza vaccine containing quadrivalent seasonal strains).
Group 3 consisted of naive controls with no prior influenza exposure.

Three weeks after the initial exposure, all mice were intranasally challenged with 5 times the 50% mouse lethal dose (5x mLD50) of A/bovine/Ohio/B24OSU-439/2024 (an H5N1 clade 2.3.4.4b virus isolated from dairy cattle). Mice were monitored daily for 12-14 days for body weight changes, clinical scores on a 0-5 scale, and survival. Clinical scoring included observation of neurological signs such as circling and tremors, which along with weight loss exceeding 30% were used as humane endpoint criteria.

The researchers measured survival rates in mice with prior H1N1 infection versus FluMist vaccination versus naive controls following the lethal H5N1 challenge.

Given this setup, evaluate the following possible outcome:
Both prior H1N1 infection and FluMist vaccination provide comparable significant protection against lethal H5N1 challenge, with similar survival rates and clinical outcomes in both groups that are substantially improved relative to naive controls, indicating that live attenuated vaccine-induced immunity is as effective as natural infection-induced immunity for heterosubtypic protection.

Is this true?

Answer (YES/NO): NO